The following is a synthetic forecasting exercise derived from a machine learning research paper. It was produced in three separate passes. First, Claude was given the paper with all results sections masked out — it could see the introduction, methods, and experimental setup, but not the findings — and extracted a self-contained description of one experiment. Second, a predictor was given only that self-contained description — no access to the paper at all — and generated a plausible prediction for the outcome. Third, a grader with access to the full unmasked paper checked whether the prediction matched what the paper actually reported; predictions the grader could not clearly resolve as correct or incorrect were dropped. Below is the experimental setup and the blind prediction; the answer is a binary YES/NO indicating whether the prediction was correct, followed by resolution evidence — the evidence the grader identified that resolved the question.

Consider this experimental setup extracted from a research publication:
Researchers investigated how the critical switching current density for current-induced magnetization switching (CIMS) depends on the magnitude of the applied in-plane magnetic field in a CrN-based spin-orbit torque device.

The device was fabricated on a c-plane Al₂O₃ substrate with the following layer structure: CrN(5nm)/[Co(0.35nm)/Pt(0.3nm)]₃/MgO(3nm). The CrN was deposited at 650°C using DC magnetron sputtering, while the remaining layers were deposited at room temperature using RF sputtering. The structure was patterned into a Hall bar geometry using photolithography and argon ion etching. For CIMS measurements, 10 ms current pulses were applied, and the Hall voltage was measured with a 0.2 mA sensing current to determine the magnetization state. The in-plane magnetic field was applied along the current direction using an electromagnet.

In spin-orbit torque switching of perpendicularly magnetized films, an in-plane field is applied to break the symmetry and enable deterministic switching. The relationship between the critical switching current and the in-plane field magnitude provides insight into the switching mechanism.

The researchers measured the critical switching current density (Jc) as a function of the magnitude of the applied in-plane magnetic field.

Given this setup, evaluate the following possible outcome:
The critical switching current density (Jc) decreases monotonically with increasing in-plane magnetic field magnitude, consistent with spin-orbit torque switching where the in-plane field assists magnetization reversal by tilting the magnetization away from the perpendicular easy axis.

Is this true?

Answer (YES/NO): NO